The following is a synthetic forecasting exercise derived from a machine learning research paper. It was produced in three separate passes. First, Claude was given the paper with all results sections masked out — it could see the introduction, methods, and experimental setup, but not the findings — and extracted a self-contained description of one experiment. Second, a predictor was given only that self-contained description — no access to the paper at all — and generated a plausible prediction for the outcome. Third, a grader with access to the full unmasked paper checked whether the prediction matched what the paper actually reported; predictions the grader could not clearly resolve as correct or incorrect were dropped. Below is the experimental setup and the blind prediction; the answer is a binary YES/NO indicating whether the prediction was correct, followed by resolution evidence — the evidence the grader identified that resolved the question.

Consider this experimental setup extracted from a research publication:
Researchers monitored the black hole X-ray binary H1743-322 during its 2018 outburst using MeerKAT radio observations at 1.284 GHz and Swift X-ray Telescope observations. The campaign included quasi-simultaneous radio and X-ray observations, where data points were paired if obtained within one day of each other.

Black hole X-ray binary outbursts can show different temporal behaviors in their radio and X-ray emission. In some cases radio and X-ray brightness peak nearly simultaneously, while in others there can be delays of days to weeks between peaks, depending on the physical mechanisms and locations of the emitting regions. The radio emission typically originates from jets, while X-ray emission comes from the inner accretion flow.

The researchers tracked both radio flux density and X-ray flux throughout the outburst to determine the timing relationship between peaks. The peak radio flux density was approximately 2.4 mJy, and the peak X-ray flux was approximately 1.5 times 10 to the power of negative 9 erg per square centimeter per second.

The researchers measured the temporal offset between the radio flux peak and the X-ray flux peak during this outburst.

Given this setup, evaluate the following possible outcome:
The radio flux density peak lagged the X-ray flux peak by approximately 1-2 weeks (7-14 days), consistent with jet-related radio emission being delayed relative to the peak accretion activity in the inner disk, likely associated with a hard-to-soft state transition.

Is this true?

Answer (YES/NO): NO